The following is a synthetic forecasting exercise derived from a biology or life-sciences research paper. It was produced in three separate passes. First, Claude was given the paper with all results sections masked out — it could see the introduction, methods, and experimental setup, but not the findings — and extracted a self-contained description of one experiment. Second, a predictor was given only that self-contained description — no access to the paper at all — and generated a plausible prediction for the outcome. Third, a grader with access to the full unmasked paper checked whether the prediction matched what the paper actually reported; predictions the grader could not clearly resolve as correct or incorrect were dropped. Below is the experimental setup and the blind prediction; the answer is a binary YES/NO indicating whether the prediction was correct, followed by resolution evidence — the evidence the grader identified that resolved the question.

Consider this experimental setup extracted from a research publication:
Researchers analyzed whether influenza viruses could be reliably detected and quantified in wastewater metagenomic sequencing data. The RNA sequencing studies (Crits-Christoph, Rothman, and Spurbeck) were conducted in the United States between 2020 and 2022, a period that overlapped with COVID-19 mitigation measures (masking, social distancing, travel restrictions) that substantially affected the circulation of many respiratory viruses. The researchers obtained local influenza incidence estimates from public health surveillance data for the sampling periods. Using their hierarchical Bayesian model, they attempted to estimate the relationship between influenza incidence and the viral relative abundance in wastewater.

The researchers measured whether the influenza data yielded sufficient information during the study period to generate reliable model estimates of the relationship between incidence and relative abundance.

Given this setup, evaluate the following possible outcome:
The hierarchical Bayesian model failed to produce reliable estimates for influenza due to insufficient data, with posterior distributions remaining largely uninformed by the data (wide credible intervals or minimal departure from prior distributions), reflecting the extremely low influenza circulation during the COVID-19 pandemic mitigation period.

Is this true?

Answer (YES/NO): YES